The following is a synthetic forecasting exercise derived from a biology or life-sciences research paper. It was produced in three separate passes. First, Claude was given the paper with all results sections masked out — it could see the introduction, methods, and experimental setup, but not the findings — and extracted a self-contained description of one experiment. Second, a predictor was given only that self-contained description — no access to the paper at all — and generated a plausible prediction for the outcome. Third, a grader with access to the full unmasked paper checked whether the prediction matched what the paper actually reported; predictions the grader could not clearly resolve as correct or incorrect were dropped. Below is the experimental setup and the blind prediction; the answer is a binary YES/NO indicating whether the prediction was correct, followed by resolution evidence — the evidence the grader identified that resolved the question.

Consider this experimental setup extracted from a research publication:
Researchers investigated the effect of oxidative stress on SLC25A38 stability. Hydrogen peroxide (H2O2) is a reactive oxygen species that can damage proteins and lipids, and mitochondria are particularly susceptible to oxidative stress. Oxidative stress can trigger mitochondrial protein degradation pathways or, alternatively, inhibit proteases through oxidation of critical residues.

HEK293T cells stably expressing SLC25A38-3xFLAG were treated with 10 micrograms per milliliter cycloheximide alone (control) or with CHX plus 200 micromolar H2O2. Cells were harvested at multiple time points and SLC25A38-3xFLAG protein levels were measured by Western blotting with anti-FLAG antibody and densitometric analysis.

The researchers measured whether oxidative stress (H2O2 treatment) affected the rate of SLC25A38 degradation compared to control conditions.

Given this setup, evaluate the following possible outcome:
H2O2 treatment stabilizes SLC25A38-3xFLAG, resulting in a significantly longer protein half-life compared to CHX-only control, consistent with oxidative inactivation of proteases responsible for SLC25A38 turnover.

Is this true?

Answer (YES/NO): NO